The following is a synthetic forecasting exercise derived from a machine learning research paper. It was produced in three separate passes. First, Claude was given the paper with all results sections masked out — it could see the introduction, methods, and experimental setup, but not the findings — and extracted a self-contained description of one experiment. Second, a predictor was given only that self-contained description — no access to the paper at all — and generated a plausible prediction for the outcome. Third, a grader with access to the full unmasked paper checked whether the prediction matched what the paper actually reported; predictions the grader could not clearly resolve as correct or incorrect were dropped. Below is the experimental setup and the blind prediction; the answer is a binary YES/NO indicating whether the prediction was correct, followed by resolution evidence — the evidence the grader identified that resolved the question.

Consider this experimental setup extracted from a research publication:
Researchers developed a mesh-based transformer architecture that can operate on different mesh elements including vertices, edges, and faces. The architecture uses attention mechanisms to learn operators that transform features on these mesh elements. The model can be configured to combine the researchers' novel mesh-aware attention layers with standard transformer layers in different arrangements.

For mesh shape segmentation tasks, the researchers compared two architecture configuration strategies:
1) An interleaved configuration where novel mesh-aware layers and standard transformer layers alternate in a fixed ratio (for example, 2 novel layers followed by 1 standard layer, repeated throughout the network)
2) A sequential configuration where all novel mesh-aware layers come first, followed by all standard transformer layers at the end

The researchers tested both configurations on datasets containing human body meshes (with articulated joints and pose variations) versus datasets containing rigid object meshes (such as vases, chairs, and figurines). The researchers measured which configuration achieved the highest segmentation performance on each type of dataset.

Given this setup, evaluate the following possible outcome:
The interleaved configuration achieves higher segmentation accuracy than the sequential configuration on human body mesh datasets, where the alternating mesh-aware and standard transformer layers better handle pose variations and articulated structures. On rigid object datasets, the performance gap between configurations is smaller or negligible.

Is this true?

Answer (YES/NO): NO